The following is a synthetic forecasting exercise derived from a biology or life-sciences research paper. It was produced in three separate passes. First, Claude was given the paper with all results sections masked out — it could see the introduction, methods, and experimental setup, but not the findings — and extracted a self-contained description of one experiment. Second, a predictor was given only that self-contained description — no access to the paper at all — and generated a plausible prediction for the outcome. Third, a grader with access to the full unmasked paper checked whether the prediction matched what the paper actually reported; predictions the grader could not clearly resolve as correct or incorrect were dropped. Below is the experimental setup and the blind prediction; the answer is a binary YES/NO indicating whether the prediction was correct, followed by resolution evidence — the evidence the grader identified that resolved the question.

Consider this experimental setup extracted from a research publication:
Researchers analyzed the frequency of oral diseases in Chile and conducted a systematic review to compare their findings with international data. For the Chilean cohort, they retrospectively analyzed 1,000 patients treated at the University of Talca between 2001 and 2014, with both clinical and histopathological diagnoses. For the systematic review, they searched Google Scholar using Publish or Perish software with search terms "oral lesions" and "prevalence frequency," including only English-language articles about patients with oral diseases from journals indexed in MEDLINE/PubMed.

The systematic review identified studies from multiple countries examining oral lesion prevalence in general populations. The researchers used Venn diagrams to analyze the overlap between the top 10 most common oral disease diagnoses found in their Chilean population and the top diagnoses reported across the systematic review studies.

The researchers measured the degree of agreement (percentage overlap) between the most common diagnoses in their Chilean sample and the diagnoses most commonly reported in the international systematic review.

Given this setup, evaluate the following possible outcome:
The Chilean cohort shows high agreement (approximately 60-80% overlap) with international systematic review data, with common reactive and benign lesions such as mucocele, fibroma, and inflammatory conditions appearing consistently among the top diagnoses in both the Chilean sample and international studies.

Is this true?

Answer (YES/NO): NO